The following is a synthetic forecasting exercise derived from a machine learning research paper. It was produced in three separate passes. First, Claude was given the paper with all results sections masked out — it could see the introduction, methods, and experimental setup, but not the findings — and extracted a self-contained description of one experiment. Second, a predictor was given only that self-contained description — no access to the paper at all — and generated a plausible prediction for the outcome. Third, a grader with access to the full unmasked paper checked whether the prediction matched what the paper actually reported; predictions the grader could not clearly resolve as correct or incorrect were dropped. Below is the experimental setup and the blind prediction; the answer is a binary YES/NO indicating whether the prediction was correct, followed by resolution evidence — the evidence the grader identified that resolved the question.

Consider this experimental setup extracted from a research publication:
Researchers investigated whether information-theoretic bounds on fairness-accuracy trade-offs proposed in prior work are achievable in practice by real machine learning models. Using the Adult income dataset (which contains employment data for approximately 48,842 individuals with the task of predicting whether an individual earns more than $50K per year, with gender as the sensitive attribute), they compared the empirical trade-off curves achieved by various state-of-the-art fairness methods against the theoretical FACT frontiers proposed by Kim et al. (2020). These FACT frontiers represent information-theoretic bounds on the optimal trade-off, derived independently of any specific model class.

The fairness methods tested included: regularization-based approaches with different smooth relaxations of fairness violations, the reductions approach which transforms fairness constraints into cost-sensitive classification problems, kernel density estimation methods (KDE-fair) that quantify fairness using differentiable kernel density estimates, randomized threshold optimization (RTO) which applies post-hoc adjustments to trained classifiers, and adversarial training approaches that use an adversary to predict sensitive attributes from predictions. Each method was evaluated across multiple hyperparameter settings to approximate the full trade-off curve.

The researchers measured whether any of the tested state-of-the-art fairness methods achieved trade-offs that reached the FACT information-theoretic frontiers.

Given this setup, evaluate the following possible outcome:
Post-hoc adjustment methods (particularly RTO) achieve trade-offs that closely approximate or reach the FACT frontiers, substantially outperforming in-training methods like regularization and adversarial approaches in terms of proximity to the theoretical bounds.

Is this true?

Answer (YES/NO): NO